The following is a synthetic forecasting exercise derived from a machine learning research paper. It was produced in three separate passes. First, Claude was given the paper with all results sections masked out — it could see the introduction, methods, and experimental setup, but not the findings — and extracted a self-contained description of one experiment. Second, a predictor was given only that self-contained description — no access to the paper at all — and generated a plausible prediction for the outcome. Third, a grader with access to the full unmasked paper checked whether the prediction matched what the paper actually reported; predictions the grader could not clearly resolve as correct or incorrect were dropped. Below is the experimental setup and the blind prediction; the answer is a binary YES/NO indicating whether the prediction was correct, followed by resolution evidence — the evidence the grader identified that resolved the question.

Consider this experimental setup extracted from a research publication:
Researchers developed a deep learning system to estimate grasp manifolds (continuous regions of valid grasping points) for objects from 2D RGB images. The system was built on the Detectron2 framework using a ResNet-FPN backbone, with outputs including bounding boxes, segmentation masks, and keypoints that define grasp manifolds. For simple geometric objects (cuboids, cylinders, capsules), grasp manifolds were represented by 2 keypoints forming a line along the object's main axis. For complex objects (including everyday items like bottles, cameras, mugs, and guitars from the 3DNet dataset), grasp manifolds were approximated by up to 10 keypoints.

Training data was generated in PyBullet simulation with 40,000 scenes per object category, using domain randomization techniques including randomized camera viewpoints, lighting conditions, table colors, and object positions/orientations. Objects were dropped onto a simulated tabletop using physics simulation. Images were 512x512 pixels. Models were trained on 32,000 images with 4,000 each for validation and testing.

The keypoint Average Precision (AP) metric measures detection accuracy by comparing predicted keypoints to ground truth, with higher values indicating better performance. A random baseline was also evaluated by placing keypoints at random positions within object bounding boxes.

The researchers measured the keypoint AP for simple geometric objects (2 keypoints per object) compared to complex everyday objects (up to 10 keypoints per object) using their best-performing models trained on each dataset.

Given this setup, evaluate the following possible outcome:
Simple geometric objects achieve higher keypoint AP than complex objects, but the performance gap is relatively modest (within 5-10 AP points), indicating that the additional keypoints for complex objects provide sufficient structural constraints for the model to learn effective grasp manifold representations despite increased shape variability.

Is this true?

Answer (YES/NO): NO